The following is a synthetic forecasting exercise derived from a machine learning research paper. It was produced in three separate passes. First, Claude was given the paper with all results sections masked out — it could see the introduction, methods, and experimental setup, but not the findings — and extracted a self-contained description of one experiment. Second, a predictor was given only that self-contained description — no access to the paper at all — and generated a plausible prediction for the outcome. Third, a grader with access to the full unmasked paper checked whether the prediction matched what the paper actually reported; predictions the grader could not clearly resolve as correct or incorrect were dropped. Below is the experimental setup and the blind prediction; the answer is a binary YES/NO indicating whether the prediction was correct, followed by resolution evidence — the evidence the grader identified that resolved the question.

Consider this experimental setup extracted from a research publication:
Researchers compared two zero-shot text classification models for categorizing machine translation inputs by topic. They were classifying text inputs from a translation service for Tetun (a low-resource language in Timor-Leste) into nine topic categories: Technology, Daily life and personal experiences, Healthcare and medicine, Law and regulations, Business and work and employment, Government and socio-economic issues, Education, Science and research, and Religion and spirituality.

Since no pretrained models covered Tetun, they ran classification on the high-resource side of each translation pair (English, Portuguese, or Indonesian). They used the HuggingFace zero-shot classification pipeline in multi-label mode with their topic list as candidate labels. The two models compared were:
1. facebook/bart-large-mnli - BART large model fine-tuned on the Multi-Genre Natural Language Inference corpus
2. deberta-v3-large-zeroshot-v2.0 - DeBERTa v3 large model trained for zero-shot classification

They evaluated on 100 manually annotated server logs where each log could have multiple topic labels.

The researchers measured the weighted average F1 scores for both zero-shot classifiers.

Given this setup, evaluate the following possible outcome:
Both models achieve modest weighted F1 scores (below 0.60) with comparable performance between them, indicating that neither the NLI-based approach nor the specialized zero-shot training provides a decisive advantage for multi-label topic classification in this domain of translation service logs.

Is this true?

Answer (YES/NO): NO